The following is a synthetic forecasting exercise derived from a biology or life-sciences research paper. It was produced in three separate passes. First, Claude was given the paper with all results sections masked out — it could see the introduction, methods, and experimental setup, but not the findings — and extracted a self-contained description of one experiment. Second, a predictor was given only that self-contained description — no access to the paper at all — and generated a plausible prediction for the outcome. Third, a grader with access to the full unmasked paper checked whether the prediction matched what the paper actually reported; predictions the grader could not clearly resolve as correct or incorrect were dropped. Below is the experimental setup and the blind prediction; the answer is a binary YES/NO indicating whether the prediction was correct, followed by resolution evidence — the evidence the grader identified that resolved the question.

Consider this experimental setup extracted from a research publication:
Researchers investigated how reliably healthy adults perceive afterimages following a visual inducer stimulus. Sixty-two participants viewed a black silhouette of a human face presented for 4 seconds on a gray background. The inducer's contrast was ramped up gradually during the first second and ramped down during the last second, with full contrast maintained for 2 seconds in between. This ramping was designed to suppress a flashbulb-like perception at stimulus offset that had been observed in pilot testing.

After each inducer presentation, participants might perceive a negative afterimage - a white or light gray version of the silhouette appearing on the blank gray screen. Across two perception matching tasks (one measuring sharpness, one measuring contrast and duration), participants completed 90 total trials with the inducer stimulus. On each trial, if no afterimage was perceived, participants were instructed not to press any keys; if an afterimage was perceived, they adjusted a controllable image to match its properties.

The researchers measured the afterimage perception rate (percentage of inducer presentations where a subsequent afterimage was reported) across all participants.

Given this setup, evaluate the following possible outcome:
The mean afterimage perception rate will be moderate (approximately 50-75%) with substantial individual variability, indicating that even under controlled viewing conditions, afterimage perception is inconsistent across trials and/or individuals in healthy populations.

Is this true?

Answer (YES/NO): NO